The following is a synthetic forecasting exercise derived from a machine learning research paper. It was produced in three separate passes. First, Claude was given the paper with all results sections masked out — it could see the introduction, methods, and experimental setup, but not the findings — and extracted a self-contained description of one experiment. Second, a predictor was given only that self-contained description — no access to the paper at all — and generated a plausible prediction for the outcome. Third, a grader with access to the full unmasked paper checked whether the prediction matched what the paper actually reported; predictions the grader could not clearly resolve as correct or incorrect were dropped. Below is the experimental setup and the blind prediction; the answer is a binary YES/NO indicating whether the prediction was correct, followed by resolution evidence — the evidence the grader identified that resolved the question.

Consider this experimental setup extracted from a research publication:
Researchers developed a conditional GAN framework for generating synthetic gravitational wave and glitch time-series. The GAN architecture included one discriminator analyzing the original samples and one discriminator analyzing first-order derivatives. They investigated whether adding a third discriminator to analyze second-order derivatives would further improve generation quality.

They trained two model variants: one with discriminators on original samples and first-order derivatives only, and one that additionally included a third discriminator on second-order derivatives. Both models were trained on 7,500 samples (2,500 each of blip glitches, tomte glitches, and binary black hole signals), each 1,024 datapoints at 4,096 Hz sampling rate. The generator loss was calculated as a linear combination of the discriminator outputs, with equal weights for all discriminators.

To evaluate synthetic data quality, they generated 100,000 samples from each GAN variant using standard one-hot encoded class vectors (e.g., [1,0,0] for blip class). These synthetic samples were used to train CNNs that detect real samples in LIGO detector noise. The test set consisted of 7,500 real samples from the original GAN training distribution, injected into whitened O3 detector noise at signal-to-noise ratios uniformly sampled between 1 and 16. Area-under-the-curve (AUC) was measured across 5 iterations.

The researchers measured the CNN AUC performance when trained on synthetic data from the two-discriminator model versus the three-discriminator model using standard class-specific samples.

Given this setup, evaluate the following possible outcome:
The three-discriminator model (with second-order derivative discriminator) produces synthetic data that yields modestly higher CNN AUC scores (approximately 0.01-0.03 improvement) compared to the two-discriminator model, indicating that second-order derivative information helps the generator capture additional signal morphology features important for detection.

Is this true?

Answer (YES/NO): NO